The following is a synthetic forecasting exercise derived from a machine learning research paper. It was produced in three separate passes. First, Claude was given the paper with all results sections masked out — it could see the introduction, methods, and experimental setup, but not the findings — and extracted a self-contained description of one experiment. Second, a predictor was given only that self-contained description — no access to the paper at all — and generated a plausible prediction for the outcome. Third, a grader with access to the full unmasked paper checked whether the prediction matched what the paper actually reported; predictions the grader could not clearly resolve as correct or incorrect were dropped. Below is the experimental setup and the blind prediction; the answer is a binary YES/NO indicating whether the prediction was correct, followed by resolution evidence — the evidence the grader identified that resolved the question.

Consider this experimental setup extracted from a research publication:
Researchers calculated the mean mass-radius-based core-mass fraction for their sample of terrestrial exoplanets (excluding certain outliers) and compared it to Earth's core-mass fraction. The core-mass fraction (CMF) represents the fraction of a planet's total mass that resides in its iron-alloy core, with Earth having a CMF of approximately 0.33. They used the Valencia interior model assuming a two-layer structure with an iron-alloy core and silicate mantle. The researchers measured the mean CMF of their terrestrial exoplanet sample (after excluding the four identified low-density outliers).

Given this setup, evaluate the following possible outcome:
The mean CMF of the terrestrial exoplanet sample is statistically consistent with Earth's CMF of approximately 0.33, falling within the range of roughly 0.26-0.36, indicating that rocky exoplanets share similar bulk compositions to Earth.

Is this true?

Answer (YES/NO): YES